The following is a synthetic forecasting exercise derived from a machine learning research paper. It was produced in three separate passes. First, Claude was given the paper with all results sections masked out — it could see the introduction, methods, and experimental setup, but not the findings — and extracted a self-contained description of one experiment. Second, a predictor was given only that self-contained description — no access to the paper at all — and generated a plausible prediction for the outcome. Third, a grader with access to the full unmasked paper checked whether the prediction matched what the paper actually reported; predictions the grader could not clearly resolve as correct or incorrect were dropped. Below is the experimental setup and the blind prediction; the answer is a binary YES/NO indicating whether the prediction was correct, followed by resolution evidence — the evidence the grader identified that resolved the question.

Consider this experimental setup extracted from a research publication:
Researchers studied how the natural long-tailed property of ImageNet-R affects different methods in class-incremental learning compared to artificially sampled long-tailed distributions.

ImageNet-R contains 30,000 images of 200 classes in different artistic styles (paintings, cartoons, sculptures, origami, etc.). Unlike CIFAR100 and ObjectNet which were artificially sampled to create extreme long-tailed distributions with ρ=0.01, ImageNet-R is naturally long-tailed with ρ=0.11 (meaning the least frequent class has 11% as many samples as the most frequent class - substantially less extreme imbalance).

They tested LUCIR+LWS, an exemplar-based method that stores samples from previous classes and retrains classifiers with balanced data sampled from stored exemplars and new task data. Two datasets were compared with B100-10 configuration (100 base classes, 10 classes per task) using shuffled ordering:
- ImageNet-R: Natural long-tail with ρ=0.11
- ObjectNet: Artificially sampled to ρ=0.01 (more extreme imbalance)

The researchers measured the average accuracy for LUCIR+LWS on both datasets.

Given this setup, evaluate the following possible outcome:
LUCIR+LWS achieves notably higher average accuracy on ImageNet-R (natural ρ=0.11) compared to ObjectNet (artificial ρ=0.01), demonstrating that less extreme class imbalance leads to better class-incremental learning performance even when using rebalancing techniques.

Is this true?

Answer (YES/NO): NO